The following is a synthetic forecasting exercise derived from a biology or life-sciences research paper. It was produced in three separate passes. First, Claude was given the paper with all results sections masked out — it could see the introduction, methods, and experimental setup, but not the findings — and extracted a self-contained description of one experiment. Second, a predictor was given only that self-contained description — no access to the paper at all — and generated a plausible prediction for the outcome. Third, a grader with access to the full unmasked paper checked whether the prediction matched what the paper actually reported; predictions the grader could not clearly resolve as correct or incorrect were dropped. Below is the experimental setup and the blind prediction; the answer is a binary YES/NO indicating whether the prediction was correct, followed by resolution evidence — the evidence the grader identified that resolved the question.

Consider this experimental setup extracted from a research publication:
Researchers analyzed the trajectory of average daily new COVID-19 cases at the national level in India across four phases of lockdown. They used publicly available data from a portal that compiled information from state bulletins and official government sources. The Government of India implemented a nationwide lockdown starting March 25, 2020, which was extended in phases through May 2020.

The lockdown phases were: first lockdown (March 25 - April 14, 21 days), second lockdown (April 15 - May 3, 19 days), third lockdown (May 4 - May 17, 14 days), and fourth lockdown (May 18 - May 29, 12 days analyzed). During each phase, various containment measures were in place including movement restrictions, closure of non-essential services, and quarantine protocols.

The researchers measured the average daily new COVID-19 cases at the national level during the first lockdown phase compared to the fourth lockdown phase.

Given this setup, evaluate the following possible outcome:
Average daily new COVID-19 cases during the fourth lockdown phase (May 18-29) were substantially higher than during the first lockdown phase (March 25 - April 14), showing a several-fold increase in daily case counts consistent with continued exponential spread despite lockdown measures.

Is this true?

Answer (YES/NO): YES